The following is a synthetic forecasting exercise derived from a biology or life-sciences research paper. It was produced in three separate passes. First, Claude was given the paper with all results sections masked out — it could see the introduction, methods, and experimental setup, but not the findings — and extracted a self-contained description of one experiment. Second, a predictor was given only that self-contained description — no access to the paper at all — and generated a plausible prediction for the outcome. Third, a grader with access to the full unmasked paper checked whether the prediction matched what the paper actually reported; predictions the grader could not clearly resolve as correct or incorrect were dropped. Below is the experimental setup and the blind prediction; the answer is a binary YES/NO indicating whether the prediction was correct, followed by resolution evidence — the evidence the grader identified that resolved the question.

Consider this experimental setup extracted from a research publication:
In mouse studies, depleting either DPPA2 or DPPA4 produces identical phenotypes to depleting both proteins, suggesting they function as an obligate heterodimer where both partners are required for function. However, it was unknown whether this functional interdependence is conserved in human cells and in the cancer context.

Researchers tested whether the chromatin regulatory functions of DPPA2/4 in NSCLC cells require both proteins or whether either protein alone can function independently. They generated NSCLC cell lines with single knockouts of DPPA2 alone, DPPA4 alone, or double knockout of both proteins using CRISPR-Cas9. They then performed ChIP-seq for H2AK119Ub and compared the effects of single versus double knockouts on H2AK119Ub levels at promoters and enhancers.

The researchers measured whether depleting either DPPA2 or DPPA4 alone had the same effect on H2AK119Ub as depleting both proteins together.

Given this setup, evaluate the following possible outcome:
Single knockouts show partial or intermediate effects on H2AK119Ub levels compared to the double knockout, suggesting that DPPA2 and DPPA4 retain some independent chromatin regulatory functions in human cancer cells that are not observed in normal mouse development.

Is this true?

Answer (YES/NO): NO